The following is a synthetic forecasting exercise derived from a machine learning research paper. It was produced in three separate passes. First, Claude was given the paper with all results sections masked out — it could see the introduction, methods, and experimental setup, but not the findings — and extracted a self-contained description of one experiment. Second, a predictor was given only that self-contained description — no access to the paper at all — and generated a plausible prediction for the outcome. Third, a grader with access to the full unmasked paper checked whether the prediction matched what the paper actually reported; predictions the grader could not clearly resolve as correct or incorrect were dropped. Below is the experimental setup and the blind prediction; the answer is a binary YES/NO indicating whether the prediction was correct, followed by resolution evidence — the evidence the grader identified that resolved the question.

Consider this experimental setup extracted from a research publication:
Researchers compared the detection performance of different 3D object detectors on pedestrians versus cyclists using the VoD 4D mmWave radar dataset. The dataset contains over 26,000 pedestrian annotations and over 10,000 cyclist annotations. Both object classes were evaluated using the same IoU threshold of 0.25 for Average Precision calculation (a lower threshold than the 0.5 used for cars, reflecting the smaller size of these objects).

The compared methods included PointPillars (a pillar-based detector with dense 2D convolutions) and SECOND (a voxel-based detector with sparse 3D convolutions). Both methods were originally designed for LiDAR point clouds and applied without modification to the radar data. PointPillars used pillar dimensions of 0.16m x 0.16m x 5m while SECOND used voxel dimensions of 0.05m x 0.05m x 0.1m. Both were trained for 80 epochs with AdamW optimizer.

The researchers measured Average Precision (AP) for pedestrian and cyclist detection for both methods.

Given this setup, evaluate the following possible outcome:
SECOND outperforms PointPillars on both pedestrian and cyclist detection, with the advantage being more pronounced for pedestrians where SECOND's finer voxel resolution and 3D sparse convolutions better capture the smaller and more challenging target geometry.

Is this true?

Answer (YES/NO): NO